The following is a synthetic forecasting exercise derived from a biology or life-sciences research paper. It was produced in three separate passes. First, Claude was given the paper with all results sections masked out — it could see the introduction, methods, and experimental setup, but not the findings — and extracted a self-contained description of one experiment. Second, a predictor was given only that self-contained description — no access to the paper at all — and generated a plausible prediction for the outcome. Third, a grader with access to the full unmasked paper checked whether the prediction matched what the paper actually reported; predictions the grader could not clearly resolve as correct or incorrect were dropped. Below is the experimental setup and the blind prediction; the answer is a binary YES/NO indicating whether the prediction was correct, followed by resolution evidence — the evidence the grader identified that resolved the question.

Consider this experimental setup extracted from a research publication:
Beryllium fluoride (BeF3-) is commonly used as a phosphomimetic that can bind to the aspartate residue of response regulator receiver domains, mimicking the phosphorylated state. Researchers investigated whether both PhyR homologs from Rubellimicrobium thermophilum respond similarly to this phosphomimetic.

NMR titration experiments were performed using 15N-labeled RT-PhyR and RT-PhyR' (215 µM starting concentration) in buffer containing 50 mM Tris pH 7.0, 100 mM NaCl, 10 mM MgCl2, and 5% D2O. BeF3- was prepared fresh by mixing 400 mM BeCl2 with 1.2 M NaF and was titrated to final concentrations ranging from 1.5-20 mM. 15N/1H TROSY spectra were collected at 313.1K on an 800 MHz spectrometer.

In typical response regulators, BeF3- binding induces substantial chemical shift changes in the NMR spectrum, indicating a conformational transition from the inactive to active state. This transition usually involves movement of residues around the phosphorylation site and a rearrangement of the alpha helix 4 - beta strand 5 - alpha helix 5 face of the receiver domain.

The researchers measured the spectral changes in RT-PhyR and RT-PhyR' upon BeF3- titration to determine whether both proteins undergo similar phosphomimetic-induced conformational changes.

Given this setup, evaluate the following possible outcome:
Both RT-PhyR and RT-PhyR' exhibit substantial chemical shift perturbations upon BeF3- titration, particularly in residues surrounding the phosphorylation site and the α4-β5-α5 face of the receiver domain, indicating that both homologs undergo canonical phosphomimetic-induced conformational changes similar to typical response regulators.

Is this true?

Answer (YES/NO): YES